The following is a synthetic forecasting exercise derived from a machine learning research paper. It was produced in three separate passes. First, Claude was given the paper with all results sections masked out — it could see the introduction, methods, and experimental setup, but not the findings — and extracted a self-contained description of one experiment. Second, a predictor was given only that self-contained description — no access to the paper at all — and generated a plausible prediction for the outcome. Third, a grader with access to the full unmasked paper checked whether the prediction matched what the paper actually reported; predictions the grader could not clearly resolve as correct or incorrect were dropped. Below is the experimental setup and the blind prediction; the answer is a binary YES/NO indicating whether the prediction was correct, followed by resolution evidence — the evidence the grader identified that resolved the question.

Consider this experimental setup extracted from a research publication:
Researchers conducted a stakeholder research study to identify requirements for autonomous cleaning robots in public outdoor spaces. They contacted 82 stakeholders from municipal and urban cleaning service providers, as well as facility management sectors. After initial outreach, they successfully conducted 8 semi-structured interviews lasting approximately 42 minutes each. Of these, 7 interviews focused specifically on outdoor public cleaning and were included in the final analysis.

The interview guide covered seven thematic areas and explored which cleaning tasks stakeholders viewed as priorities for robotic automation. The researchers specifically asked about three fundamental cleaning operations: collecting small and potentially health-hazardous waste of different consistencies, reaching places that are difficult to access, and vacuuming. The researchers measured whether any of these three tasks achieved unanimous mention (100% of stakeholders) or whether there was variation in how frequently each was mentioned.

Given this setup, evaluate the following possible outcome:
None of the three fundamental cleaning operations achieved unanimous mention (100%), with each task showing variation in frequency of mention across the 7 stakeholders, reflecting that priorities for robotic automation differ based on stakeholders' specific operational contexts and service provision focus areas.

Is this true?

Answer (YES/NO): NO